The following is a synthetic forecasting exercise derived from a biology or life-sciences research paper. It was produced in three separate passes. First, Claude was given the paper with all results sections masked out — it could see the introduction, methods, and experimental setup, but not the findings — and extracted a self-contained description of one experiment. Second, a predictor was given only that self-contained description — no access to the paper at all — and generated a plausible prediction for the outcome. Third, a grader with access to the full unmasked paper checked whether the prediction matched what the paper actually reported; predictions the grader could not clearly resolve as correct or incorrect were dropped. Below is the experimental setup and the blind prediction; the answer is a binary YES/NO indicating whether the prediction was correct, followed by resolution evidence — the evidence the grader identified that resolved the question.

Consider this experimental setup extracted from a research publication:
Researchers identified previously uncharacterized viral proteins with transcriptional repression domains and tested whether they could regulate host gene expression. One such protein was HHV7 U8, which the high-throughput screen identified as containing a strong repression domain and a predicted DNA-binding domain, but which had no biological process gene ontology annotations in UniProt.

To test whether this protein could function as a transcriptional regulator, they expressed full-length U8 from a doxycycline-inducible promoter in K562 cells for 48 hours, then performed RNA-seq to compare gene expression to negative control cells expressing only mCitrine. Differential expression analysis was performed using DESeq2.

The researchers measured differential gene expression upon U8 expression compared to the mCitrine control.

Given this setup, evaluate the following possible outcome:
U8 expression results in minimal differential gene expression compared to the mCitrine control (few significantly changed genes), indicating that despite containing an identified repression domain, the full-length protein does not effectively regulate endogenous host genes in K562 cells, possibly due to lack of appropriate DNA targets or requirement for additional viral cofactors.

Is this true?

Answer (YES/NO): NO